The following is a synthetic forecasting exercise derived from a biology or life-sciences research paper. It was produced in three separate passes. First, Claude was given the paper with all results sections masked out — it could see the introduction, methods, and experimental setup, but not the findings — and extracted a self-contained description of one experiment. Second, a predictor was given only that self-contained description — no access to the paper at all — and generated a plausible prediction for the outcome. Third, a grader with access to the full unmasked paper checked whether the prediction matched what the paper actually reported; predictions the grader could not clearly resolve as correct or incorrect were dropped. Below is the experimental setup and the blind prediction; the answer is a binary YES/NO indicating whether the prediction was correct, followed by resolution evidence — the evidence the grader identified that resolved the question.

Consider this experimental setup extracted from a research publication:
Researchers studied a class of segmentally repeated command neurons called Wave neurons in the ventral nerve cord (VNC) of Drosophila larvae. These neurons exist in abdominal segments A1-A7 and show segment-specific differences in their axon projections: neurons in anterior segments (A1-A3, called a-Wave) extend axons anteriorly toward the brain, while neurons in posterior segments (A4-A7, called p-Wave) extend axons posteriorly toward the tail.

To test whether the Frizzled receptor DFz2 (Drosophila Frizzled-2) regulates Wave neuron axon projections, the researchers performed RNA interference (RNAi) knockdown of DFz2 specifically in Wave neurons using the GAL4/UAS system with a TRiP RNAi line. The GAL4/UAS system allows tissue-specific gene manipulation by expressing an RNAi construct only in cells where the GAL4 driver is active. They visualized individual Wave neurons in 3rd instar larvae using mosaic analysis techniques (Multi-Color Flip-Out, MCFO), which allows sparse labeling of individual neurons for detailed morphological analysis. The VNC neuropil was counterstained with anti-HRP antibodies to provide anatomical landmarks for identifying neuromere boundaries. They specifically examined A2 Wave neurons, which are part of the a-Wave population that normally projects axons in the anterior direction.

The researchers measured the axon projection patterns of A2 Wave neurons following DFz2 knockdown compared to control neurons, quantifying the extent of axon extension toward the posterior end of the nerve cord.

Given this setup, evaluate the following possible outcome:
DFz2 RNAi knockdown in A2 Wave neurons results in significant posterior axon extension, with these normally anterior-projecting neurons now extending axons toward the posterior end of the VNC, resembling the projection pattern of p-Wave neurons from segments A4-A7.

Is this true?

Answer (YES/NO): YES